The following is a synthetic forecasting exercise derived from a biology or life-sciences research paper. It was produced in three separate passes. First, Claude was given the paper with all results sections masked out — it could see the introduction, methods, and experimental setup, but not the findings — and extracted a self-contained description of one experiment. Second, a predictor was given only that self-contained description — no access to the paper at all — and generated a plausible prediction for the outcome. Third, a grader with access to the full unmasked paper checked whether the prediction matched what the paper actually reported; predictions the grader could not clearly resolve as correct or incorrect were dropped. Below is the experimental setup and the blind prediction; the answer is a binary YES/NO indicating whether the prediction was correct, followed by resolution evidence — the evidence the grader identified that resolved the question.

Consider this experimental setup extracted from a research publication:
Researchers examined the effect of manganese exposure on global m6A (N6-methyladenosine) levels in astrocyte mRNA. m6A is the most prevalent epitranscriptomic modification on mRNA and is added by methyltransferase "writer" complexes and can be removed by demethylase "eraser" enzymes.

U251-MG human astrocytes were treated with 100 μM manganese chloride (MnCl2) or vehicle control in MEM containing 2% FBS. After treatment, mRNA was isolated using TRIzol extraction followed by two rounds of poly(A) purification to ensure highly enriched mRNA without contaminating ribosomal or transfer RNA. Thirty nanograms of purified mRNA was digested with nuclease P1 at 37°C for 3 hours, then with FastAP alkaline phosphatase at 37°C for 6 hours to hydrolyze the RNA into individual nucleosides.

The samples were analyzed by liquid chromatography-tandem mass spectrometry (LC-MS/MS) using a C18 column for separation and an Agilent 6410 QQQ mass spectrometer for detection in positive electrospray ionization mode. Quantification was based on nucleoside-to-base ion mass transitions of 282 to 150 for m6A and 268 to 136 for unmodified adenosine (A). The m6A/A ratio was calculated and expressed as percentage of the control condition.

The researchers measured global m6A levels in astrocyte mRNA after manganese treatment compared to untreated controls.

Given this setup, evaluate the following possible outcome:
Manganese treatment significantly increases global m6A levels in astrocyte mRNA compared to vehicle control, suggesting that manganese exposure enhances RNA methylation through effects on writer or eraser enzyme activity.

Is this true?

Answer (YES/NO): NO